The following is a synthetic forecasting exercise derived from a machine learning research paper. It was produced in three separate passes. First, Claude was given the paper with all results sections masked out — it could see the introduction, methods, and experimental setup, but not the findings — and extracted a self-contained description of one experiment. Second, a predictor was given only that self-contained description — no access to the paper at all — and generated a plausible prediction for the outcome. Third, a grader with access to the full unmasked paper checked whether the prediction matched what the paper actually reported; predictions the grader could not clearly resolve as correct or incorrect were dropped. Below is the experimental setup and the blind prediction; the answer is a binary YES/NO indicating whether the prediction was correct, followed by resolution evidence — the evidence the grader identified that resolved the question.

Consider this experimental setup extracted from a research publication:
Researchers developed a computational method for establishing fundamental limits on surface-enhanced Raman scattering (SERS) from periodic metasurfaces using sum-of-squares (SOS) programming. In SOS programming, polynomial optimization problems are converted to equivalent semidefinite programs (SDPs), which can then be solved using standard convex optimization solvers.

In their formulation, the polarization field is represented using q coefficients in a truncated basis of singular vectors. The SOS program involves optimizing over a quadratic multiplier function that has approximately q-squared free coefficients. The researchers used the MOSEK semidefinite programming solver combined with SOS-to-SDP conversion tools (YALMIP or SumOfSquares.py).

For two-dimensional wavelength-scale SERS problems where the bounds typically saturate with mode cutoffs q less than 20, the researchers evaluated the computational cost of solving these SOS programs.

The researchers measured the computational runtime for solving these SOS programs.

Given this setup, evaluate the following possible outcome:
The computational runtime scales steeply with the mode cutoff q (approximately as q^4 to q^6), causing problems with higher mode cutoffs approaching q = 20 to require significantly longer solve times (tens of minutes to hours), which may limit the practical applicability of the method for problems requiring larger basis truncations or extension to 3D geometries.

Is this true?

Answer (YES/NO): NO